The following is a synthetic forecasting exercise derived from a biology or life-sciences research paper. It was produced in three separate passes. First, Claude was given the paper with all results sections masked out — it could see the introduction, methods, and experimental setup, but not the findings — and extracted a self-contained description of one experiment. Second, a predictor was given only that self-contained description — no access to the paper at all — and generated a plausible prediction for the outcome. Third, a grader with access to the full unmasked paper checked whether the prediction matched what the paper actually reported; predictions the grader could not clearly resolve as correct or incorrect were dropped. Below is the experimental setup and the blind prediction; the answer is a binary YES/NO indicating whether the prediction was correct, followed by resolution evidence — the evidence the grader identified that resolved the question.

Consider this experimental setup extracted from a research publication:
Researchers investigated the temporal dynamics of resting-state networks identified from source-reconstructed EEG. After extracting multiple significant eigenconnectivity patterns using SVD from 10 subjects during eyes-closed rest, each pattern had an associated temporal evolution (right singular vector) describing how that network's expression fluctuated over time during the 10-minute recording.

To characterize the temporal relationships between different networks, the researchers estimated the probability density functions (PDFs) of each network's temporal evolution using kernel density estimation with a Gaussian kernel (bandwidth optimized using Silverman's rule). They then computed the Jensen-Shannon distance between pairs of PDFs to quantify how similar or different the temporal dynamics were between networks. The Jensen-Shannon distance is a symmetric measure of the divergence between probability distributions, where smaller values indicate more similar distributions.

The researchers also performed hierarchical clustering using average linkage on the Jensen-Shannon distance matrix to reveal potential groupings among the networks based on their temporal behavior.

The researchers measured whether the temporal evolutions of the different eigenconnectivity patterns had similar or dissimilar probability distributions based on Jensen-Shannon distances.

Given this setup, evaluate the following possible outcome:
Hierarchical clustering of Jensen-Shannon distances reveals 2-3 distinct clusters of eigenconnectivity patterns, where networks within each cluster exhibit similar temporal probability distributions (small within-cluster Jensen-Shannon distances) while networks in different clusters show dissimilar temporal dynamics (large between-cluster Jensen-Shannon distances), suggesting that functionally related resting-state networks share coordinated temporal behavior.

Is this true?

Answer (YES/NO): YES